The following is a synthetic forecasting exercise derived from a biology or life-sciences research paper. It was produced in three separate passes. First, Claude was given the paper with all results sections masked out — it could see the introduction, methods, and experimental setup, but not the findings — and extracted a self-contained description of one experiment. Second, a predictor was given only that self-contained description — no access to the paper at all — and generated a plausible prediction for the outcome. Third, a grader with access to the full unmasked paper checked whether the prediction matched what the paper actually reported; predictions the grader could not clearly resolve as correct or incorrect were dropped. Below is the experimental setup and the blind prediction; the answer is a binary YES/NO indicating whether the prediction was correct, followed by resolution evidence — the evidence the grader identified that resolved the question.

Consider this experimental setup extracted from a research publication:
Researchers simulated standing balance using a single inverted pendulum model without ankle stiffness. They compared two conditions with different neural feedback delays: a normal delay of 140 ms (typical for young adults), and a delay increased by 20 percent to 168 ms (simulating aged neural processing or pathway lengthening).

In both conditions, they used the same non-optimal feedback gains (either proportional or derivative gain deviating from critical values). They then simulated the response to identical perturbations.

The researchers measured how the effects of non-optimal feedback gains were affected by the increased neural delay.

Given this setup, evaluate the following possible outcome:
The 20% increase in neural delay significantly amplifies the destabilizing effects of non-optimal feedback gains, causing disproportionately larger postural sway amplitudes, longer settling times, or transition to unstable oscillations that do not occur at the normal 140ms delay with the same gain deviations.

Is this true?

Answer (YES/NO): YES